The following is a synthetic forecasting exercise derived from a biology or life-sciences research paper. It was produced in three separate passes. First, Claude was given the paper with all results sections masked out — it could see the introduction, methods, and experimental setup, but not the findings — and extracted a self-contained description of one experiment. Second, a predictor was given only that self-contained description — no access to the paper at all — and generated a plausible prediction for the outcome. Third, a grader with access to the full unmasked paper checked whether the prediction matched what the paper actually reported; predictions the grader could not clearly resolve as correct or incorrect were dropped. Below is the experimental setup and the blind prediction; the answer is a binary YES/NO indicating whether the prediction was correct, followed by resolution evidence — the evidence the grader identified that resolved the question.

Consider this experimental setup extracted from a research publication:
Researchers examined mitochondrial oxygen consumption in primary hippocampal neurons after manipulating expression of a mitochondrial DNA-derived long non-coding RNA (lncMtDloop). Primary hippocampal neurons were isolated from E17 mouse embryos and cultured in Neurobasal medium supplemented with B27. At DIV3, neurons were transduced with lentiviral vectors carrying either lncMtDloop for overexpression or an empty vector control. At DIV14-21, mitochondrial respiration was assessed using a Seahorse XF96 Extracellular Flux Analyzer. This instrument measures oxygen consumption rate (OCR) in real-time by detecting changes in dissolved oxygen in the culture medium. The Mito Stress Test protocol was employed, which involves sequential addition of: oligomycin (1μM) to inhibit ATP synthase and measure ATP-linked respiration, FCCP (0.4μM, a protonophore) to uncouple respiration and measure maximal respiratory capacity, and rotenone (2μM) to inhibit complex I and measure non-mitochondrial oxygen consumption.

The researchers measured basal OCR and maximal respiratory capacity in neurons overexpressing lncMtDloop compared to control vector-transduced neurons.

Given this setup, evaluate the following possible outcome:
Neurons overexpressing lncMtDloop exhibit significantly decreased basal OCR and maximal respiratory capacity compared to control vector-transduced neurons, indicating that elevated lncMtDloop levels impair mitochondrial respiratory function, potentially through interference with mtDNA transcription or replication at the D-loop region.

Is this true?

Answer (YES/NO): NO